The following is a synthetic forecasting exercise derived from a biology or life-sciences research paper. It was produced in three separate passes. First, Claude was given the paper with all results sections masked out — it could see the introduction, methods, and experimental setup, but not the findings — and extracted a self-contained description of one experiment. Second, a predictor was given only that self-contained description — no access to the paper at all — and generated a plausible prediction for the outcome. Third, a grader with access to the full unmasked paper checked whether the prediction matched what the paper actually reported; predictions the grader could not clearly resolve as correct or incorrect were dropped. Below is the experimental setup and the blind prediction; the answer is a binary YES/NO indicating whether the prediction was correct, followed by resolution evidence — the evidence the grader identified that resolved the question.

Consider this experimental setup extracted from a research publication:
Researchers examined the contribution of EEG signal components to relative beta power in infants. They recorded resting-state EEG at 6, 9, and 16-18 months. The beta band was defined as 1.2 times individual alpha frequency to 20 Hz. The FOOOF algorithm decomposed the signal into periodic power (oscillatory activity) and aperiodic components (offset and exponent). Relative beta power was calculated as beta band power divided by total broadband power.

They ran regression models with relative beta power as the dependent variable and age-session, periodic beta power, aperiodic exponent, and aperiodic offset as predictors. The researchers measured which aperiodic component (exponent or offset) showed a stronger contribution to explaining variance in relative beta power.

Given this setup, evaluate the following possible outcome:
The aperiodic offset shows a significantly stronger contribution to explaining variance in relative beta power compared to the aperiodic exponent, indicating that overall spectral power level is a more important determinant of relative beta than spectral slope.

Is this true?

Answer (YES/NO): YES